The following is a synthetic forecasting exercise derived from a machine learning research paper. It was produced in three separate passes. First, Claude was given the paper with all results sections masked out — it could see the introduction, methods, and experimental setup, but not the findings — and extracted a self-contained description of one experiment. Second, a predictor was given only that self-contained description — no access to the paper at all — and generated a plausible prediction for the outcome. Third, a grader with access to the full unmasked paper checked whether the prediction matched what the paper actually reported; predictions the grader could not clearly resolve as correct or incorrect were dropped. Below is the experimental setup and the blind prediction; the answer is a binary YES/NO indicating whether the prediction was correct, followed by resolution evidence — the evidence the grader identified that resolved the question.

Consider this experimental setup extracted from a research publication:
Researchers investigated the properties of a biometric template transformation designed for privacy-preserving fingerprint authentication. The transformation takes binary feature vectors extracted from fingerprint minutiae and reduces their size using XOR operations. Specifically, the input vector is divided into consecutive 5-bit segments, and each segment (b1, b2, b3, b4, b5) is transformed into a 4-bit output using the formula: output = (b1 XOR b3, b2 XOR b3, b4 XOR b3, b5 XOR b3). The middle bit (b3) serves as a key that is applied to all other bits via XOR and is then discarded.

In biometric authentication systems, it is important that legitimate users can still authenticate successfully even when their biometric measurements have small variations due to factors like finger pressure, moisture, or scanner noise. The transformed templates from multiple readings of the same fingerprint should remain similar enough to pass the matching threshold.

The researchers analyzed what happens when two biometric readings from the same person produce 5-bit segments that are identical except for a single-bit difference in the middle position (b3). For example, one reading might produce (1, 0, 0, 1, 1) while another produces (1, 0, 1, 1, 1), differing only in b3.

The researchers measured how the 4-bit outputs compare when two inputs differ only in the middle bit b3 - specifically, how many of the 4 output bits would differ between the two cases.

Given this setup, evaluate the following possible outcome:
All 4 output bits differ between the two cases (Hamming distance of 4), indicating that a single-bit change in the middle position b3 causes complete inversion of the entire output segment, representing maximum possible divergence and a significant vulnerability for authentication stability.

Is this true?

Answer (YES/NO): YES